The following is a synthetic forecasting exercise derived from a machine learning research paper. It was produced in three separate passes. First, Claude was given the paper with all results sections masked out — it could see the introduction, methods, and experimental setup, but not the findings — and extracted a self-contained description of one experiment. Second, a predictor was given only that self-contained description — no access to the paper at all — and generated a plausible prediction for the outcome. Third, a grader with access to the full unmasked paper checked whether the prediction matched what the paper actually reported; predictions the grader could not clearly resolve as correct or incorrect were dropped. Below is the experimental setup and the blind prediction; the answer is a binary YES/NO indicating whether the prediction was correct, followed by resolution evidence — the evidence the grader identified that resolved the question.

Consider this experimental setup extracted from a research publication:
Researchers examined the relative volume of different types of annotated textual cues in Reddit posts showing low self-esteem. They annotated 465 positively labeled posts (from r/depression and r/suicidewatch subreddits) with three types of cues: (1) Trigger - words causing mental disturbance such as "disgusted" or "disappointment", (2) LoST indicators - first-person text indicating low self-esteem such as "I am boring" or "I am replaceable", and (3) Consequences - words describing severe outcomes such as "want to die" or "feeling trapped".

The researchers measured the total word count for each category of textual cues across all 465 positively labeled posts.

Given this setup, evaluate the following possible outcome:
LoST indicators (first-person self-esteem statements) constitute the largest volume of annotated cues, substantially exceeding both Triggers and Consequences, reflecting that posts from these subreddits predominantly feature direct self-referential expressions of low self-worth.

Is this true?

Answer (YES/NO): YES